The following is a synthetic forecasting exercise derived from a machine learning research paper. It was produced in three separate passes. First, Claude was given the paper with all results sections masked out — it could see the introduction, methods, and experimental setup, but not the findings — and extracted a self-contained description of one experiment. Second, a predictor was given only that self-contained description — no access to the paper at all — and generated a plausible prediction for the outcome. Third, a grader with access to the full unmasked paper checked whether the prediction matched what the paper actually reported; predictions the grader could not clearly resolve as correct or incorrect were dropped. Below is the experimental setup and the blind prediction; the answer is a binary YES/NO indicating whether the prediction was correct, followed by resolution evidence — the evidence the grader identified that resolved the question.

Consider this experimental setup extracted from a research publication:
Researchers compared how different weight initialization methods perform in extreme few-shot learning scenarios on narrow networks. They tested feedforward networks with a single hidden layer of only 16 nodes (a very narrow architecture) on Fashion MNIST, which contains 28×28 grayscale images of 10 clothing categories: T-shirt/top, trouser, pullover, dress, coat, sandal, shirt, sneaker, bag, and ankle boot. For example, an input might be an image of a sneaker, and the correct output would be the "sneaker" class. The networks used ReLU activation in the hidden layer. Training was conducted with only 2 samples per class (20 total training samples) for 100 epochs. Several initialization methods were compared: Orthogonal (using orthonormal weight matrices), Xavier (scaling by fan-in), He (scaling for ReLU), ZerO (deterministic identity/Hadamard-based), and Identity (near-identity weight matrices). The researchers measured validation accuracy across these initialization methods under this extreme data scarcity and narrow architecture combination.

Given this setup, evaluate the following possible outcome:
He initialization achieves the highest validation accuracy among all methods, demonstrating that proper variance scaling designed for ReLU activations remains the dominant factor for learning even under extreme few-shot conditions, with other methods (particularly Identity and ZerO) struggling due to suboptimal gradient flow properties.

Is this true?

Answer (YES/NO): NO